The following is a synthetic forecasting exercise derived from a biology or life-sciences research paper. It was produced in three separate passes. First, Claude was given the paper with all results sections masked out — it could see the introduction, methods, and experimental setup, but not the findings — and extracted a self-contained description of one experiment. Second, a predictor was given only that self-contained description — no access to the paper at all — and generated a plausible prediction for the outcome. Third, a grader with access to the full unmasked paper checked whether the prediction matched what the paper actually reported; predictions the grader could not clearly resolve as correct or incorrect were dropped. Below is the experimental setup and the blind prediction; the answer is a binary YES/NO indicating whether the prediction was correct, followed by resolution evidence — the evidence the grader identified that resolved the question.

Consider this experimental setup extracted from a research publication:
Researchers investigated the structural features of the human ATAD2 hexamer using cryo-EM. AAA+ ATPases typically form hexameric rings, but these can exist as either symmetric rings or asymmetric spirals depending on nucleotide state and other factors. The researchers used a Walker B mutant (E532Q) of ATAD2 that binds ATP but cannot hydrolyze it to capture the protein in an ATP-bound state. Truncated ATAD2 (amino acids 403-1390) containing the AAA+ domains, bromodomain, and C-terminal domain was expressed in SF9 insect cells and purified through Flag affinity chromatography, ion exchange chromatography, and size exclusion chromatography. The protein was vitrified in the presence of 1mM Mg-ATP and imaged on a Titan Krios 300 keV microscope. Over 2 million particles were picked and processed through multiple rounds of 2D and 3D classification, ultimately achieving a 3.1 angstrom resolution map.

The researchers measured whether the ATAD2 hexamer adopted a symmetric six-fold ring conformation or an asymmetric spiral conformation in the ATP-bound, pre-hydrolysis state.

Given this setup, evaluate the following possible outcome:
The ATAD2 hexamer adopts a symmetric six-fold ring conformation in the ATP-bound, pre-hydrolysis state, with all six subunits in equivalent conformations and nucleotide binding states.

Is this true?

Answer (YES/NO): NO